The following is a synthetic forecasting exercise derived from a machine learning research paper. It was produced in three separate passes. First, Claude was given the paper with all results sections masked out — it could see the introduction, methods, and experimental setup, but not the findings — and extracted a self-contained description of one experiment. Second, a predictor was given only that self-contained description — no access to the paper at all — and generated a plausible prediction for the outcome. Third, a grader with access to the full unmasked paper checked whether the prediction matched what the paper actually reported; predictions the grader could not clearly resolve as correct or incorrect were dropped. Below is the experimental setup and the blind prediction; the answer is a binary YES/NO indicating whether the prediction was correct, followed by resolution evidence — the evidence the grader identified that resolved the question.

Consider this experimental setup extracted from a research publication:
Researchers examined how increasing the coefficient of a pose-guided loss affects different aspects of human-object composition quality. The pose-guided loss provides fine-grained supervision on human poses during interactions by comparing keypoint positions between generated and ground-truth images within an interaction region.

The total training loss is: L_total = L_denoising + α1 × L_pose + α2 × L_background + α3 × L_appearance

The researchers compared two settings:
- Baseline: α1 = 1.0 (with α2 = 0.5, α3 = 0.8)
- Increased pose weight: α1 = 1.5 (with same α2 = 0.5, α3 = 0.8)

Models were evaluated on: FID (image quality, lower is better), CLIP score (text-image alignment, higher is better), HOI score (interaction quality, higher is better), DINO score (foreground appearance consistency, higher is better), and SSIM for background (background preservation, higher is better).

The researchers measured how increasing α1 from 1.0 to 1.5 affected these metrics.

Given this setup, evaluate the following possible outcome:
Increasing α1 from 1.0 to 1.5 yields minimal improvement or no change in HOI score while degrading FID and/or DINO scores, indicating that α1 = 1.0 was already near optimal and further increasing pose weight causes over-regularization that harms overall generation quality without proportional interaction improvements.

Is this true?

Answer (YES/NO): YES